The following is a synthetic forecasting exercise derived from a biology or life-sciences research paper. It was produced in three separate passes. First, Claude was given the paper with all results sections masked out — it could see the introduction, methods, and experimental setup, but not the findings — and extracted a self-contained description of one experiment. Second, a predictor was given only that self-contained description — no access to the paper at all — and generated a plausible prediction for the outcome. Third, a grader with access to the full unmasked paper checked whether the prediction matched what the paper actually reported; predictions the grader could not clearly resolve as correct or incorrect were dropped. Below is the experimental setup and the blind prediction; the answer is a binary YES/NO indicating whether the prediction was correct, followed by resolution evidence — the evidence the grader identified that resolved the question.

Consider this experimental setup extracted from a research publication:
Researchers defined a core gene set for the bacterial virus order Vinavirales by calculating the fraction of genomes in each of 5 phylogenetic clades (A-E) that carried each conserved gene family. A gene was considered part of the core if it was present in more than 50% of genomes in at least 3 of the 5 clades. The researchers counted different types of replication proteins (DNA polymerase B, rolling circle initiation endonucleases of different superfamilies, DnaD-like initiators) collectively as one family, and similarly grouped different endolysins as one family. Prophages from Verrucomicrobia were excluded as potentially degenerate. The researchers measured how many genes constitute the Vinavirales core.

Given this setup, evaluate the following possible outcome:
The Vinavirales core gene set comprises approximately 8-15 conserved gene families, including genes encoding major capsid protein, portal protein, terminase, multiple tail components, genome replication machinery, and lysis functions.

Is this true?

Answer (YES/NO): NO